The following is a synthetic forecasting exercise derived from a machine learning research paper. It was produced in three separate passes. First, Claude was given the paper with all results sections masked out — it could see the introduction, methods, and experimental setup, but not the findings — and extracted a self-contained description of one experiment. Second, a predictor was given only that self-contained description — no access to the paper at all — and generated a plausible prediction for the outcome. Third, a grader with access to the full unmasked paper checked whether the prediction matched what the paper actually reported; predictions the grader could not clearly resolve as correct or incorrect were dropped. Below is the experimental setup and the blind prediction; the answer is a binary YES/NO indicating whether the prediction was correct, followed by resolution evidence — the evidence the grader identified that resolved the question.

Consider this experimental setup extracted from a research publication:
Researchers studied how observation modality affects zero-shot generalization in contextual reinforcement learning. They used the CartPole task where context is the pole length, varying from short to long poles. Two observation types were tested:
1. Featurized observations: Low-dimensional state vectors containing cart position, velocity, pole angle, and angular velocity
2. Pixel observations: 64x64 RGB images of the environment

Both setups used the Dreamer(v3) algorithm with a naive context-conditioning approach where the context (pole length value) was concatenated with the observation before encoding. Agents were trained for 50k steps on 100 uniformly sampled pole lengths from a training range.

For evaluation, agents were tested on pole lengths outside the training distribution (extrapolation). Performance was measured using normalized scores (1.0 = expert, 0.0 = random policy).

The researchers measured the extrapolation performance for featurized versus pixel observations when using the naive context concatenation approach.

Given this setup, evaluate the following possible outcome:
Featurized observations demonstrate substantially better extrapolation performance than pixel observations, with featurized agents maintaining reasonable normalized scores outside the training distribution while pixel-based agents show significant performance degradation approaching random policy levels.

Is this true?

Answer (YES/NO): YES